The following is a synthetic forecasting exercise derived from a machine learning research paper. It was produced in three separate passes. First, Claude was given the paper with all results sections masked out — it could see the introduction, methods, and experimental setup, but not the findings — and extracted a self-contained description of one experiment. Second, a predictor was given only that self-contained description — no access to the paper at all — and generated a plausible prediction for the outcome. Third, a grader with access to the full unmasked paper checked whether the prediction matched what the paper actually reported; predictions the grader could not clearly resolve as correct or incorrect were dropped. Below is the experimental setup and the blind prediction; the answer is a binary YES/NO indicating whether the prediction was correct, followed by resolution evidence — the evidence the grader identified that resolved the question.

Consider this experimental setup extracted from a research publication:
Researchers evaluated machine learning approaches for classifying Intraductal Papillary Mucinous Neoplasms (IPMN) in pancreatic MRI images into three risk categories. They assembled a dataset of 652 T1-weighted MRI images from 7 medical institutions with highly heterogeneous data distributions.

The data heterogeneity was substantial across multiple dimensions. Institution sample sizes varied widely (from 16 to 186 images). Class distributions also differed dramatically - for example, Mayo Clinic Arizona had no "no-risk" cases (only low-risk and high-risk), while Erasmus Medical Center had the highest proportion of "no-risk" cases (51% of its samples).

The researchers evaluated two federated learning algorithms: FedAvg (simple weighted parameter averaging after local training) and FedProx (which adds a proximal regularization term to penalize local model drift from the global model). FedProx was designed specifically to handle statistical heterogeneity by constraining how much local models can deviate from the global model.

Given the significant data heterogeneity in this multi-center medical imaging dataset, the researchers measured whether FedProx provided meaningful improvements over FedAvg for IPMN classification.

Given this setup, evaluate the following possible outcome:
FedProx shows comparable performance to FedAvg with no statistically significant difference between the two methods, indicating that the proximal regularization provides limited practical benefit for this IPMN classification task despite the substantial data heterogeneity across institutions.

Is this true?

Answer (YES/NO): YES